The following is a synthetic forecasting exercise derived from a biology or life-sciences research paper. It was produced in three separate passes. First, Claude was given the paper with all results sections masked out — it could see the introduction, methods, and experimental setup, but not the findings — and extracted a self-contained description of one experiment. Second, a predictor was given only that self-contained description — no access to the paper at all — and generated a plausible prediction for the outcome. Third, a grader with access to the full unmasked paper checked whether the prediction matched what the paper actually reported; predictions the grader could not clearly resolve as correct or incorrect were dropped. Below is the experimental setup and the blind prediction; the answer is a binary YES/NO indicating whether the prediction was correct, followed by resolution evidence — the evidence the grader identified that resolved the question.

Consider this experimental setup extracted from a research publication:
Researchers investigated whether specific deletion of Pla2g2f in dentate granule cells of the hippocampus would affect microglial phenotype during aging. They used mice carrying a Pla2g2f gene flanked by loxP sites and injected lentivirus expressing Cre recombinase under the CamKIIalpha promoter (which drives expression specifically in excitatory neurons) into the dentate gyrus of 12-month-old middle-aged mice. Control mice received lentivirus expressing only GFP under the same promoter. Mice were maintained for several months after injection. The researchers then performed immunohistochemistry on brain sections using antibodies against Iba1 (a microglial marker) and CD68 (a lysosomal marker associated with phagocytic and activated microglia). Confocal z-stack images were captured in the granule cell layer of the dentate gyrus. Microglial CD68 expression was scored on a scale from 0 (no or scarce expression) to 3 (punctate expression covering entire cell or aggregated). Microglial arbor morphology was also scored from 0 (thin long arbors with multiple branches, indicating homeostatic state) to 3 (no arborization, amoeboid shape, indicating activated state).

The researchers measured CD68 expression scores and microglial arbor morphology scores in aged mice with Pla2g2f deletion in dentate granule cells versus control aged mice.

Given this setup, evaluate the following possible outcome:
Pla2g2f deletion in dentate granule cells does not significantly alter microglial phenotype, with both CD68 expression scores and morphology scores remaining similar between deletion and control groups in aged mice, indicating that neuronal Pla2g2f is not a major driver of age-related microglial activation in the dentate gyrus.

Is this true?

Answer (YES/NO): NO